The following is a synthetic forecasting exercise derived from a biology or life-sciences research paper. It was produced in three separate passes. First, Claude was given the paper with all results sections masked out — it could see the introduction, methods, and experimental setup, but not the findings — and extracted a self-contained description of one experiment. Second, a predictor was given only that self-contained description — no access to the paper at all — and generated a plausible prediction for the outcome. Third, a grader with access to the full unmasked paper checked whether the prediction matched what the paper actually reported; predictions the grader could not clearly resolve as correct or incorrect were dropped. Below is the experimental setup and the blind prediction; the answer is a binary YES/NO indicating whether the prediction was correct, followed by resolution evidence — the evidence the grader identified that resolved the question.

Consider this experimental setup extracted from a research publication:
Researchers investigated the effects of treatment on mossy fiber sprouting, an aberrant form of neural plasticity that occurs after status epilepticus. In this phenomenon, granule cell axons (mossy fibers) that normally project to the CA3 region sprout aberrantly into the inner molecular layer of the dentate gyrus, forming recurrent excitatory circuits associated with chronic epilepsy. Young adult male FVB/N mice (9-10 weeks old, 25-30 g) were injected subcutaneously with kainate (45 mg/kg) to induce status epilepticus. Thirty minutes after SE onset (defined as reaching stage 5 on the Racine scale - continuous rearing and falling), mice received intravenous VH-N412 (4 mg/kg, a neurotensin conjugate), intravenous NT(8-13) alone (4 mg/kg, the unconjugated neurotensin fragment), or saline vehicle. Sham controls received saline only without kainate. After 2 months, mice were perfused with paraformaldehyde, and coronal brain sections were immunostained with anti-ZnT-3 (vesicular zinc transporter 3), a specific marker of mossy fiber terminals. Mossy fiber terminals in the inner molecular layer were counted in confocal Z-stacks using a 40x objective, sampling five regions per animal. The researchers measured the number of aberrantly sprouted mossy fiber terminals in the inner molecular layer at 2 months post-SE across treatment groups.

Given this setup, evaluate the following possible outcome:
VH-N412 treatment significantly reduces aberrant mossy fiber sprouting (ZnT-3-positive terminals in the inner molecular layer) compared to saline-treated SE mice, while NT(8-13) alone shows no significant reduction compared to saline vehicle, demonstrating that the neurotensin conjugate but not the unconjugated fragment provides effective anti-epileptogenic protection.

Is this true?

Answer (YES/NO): YES